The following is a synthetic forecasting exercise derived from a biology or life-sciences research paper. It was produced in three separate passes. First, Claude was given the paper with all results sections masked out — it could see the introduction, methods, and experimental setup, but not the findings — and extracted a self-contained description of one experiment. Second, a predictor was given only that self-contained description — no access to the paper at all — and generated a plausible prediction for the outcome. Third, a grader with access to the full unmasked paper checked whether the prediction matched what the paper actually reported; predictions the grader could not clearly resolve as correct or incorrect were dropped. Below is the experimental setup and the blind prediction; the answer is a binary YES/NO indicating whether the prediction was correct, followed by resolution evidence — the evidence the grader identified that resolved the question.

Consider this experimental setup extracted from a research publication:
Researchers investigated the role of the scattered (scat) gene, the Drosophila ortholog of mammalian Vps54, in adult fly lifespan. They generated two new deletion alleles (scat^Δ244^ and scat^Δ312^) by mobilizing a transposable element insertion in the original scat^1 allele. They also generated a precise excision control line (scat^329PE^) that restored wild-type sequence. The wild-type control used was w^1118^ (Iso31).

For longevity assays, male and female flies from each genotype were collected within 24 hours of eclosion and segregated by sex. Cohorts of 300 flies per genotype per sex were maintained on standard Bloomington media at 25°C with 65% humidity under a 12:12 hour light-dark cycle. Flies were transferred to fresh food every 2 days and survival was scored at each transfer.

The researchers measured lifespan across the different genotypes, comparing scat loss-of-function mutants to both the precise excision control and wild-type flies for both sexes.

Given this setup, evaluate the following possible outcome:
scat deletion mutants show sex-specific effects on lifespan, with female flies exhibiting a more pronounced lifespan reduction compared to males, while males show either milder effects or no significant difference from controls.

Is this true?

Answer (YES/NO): NO